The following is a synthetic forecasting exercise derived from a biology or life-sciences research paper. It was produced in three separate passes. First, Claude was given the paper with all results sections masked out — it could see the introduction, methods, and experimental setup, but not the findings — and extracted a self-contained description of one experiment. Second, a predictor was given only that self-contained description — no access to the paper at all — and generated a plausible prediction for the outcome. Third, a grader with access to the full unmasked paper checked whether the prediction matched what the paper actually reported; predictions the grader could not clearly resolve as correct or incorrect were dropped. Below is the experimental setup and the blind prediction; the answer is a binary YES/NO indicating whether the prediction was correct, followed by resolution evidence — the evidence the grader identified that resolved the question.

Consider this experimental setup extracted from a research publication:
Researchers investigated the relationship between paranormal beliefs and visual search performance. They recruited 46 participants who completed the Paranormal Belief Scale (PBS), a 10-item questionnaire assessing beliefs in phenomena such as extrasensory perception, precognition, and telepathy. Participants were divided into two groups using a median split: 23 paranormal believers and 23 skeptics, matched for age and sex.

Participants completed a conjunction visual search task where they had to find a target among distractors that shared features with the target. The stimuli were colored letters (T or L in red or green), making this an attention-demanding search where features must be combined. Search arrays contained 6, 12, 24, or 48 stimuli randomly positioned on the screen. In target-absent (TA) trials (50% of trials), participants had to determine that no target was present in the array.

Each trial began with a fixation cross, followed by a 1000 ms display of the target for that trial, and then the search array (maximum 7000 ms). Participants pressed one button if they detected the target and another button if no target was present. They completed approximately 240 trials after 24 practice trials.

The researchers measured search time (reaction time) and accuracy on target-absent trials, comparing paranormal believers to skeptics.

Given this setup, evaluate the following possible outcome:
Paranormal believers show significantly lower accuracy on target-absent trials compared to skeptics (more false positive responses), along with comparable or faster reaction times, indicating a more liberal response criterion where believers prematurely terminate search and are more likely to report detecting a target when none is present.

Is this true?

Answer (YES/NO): YES